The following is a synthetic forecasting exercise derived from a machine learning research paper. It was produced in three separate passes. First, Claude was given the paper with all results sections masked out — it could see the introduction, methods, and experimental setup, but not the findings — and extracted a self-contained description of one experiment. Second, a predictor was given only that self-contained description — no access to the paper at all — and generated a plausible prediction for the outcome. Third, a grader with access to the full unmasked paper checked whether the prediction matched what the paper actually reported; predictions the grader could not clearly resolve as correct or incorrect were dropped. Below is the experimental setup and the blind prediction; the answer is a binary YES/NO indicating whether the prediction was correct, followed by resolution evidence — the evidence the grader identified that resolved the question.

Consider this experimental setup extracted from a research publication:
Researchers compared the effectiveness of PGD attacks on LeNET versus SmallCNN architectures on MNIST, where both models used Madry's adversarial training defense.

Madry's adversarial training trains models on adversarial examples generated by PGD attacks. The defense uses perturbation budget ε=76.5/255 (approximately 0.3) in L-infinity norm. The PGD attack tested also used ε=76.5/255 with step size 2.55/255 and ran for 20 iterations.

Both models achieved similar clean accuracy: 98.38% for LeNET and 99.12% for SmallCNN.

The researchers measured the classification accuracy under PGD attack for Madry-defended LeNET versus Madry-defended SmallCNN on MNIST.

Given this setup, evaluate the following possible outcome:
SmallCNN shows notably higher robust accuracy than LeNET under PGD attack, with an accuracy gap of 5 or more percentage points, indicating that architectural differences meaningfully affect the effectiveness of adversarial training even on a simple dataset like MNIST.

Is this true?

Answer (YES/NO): NO